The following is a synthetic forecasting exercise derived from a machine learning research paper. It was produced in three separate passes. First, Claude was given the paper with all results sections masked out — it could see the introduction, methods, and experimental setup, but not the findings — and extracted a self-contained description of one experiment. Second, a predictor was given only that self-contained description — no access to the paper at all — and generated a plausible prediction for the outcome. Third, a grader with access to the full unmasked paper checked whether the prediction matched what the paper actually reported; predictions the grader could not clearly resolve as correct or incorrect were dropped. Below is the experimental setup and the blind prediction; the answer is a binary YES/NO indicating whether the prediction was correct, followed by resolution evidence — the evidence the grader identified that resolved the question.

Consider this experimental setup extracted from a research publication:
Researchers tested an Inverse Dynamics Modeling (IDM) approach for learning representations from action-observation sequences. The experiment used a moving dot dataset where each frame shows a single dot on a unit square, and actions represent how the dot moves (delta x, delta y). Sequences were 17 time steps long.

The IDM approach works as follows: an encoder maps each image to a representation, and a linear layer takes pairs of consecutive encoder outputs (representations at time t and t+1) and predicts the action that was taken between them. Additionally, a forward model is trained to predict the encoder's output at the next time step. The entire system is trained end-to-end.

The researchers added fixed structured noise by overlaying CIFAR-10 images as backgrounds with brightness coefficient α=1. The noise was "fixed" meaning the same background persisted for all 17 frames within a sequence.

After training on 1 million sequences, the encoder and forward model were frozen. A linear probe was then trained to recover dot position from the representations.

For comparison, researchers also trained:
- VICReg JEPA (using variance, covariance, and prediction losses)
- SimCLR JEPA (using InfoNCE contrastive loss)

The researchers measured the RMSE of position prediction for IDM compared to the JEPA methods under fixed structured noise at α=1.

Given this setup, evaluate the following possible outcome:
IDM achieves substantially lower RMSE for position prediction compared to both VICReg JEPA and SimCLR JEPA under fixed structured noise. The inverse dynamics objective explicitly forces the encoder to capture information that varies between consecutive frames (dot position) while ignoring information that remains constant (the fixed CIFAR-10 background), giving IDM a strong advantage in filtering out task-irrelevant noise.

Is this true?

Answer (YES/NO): YES